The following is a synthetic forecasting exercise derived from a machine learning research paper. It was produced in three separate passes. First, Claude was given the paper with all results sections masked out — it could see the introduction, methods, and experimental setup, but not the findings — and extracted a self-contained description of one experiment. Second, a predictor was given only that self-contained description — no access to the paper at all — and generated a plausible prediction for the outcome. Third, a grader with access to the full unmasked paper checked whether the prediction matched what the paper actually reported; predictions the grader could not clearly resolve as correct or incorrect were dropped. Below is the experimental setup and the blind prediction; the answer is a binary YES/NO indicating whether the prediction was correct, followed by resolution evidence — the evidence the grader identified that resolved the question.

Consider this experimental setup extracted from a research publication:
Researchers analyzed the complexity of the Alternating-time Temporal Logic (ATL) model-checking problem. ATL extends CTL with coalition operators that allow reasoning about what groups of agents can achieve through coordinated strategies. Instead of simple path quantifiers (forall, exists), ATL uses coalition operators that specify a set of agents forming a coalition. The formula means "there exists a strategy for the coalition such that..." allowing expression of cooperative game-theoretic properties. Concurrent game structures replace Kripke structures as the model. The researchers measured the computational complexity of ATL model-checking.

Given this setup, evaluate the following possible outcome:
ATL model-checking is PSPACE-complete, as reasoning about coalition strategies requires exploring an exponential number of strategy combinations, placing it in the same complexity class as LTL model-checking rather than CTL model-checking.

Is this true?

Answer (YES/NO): NO